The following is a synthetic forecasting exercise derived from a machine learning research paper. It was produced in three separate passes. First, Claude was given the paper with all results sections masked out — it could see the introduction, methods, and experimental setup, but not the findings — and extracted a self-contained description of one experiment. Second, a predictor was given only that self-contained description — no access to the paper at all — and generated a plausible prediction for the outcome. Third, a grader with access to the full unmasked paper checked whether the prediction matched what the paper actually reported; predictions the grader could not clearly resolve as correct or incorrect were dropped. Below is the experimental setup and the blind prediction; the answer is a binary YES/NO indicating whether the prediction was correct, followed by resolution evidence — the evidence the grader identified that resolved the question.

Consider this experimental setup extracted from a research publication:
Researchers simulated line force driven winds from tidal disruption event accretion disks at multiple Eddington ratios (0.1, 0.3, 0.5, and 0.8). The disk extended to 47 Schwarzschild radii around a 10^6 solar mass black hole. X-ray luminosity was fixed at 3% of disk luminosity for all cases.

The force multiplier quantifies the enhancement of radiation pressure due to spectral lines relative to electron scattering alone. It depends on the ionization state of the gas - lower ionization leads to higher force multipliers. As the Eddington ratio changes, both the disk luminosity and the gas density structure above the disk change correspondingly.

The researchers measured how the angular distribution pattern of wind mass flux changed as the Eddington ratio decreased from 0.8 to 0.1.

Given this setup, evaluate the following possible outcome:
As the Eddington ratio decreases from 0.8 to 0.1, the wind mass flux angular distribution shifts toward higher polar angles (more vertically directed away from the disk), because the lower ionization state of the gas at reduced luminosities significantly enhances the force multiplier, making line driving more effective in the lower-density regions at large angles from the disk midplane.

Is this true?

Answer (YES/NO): NO